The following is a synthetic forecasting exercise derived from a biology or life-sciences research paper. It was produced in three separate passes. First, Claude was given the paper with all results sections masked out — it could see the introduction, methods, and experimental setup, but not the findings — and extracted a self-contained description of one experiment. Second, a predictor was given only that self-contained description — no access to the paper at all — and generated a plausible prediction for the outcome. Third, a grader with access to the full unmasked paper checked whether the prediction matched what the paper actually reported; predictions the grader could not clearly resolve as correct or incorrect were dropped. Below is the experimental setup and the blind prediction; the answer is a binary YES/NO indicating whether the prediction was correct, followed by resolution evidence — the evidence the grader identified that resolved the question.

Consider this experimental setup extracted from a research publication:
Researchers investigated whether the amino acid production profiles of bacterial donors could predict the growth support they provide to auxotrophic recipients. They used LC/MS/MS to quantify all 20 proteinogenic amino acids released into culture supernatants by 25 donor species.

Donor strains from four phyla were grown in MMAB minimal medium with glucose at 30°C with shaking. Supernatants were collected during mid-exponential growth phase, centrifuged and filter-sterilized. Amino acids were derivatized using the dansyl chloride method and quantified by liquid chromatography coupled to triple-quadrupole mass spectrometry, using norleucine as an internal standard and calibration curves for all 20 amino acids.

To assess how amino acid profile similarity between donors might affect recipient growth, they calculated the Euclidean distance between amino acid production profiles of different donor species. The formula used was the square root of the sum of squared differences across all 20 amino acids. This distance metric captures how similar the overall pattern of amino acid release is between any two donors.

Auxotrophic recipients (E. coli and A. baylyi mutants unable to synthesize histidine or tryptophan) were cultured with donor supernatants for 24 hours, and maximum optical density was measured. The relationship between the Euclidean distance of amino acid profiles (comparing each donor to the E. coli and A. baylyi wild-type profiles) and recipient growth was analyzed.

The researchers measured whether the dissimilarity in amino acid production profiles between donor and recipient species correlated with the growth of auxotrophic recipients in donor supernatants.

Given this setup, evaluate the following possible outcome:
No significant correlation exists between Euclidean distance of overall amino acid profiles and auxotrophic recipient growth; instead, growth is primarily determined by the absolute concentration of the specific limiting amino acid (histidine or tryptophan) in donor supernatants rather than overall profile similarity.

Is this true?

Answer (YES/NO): NO